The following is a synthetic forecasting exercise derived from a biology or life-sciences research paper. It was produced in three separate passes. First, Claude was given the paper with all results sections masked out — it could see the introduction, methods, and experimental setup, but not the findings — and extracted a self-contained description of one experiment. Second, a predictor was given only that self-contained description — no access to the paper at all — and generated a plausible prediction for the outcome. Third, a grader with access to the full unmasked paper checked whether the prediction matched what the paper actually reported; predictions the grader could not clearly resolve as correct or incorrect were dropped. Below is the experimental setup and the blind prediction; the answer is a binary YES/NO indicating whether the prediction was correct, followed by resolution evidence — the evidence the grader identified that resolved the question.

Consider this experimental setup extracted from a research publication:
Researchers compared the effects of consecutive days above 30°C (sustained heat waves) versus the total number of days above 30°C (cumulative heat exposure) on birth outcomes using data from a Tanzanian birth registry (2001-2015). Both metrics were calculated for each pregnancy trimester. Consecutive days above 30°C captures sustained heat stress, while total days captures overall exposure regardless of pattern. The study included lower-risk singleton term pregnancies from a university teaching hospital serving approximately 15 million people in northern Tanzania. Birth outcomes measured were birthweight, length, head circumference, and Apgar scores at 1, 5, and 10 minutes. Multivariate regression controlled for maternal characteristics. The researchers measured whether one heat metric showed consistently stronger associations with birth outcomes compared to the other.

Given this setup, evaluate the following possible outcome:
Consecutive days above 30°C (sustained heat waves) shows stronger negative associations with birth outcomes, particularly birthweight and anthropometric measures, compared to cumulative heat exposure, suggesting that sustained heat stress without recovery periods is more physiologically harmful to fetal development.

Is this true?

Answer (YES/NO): NO